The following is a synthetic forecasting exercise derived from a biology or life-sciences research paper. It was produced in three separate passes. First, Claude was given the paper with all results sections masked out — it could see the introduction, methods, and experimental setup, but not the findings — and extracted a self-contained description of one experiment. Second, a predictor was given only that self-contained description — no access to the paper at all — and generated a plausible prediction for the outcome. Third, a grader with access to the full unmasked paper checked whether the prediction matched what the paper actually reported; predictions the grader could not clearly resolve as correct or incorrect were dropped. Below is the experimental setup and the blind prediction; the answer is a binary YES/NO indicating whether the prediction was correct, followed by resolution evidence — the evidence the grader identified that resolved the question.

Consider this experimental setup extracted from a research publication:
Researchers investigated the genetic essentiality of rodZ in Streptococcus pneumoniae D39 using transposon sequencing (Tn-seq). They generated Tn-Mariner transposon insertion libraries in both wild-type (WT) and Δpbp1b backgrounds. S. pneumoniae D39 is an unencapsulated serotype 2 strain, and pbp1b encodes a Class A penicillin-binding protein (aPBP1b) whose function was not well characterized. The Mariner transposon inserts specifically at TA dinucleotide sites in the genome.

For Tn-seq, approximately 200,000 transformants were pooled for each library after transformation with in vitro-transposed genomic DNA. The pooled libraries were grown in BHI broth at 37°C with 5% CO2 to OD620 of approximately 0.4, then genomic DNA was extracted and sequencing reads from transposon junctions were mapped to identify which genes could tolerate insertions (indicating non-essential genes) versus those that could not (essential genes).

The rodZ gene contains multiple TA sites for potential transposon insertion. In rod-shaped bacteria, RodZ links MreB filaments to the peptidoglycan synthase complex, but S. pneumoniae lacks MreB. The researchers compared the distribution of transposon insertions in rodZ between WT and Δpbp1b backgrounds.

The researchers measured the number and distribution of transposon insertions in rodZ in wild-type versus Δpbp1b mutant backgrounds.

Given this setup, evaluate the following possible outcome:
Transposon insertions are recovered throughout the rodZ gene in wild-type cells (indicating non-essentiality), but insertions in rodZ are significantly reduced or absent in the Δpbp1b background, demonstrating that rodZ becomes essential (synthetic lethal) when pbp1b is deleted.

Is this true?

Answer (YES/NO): NO